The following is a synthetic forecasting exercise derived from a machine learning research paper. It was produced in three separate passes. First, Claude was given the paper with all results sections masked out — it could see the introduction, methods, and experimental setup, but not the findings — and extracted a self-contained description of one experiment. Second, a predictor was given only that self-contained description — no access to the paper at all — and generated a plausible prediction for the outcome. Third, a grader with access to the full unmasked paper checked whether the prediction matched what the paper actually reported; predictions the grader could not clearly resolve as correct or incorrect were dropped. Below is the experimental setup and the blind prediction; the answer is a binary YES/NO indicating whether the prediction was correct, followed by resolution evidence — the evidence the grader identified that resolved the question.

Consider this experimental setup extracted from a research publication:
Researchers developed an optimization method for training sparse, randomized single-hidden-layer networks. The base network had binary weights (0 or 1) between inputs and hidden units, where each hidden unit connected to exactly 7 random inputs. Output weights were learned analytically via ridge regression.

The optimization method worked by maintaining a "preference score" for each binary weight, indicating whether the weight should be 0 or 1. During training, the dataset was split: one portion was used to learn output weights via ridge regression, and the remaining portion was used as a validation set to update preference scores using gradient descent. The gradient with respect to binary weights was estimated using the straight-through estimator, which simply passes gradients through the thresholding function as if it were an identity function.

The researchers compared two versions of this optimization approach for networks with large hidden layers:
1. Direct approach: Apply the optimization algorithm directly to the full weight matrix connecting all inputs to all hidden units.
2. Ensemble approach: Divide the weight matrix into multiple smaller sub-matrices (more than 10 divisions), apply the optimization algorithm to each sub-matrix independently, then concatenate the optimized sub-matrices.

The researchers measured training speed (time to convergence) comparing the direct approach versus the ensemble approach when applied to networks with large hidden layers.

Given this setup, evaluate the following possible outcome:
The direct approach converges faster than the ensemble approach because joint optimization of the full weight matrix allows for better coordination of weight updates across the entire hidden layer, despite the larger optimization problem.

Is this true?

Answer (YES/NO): NO